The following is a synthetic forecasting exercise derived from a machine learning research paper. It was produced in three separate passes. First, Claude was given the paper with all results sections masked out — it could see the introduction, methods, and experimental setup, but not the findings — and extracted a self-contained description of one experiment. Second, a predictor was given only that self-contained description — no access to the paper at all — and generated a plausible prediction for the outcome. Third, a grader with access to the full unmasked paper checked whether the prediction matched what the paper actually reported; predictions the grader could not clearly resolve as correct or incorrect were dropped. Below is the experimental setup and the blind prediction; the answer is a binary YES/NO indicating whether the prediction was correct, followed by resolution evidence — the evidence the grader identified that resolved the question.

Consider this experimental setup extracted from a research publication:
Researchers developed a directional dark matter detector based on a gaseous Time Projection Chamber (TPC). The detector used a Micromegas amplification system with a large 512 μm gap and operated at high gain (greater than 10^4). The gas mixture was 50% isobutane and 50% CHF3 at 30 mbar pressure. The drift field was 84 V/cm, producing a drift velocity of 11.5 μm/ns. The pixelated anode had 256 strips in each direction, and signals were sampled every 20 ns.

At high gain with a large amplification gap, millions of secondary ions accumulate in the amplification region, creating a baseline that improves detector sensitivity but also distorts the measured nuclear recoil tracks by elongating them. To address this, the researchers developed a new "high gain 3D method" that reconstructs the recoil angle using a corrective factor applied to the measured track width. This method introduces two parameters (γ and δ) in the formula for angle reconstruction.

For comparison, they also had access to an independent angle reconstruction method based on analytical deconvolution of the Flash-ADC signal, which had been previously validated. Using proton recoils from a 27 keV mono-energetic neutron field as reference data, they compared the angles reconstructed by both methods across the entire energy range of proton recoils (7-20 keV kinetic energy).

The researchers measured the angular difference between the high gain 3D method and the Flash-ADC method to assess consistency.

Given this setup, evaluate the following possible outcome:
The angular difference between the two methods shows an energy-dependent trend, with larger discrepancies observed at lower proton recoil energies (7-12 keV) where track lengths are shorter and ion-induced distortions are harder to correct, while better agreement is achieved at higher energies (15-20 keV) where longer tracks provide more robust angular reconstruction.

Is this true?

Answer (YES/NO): NO